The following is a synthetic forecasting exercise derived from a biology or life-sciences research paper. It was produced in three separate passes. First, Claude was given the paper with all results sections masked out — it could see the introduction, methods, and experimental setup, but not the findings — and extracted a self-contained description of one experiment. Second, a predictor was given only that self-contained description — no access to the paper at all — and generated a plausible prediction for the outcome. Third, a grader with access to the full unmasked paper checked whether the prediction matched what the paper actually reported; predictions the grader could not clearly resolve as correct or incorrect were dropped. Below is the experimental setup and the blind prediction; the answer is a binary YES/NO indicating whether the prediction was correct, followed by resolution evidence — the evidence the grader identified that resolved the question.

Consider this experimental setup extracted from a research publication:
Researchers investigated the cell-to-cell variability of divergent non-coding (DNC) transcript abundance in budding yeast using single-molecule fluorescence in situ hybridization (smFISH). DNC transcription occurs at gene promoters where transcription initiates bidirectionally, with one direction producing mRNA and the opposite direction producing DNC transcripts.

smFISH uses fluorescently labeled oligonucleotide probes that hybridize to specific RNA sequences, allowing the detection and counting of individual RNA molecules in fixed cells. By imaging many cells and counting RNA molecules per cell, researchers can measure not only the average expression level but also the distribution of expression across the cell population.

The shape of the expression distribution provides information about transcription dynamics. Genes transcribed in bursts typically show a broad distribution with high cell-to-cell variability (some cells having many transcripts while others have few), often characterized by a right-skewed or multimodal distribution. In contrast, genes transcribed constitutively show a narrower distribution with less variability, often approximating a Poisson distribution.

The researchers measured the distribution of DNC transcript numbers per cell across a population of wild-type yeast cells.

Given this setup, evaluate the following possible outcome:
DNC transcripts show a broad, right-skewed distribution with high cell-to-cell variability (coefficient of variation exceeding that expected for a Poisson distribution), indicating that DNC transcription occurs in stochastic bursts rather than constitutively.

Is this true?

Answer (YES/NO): NO